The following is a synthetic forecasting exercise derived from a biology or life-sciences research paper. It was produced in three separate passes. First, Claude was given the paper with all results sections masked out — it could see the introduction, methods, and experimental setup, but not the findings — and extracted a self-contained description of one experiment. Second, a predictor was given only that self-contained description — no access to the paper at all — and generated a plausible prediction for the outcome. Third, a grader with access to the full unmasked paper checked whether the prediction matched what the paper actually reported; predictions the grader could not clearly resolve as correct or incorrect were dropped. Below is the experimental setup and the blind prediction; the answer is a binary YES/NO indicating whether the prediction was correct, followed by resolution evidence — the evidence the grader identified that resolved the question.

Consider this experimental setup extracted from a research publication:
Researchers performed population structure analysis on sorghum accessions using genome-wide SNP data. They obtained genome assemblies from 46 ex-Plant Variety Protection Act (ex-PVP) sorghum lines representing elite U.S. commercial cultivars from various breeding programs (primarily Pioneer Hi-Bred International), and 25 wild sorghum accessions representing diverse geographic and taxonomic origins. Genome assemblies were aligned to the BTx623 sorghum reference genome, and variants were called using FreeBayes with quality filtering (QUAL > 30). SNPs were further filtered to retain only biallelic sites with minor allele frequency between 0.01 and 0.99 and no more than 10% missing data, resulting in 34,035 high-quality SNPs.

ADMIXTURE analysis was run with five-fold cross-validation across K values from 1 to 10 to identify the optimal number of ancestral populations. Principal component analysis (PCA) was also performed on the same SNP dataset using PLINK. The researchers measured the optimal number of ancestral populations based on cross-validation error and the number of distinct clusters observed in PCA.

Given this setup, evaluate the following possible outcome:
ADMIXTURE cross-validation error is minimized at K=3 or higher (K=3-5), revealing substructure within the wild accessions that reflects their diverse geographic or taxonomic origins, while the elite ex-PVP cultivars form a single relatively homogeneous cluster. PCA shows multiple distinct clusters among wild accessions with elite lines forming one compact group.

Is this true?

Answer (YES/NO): NO